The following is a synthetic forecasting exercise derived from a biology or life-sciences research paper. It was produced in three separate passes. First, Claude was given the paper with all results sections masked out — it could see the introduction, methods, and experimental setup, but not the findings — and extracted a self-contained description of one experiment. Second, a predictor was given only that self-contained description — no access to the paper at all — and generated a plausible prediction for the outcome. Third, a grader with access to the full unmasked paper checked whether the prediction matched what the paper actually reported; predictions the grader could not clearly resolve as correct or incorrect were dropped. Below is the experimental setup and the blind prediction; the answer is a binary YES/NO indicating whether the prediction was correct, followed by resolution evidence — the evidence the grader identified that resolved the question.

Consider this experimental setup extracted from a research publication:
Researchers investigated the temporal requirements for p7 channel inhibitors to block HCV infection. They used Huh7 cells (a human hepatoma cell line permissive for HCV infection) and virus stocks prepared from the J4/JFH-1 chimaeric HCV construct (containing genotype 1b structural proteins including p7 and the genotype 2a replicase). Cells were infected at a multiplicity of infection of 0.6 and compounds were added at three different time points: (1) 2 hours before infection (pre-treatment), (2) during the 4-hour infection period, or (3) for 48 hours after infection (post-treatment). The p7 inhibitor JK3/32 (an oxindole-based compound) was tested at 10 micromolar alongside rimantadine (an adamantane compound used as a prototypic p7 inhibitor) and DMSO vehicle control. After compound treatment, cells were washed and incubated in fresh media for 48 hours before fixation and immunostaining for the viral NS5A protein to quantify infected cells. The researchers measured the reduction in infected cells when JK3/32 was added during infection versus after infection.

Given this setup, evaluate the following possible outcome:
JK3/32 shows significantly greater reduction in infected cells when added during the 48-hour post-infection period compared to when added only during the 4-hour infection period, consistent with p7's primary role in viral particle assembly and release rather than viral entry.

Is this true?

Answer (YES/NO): NO